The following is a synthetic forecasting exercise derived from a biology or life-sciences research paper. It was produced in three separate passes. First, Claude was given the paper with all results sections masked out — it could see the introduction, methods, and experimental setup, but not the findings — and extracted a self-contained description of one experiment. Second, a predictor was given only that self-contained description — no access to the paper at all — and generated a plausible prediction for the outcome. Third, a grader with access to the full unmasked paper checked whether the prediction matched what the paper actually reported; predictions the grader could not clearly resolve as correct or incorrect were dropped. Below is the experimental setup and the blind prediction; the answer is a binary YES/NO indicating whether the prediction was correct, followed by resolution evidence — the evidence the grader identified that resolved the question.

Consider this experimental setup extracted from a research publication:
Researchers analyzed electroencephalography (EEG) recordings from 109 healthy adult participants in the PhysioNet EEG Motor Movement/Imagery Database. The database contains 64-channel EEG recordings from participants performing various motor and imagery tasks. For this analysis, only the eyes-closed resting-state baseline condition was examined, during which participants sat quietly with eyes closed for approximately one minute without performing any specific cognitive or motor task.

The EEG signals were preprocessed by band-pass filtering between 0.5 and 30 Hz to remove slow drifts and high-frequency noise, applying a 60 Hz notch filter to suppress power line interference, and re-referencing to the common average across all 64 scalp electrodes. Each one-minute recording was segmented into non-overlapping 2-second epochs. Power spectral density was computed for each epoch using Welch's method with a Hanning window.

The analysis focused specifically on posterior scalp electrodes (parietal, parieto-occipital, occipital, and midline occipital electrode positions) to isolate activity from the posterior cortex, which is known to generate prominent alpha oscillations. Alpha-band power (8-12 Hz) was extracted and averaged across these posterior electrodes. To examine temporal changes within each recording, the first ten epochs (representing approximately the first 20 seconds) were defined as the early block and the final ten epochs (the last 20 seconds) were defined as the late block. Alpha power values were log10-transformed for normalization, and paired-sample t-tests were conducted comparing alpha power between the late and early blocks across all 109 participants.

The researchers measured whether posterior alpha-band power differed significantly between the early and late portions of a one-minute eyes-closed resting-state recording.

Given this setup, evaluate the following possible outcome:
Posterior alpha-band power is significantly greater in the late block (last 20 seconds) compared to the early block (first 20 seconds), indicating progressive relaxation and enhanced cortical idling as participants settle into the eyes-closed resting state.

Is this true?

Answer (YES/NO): NO